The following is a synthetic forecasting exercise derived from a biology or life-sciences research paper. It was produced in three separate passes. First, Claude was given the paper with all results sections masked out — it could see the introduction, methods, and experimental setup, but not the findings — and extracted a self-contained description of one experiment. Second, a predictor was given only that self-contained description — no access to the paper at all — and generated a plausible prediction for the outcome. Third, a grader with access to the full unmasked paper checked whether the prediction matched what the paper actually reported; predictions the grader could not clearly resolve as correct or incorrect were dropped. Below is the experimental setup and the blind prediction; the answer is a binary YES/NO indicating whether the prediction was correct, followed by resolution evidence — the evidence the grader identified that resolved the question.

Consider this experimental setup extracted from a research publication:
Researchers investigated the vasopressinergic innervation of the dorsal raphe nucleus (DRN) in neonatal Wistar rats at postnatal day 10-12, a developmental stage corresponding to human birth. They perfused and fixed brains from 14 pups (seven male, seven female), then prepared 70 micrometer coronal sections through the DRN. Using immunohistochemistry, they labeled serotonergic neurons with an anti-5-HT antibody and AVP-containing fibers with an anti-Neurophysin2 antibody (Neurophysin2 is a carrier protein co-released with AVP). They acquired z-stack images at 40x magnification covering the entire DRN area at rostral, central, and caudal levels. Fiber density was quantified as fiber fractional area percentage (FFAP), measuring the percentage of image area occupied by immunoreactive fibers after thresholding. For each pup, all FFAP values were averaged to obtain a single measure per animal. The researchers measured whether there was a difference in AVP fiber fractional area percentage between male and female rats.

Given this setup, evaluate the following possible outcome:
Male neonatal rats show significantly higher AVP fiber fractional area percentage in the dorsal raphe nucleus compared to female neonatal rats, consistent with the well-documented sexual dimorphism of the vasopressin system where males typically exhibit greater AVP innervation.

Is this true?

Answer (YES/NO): YES